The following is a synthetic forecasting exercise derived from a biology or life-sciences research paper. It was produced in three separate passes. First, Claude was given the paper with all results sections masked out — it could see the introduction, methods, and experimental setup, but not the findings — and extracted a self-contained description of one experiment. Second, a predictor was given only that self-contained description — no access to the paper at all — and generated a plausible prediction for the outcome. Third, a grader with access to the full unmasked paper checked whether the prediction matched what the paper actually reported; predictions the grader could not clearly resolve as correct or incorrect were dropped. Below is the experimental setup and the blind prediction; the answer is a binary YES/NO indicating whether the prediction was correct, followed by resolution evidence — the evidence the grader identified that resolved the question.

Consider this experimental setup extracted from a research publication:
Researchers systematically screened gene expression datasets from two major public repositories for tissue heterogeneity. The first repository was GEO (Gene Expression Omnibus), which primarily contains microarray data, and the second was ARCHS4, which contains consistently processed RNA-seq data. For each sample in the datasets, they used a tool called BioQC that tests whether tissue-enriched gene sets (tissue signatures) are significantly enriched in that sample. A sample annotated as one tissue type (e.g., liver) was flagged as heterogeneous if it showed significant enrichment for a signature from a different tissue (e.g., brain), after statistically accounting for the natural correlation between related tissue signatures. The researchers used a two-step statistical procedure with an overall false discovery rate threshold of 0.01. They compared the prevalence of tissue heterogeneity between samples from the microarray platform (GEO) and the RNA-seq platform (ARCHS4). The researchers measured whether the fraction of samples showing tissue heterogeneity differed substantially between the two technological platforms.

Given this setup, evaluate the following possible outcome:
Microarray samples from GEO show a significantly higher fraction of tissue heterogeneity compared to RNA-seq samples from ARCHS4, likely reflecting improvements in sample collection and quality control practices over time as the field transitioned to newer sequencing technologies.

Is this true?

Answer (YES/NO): NO